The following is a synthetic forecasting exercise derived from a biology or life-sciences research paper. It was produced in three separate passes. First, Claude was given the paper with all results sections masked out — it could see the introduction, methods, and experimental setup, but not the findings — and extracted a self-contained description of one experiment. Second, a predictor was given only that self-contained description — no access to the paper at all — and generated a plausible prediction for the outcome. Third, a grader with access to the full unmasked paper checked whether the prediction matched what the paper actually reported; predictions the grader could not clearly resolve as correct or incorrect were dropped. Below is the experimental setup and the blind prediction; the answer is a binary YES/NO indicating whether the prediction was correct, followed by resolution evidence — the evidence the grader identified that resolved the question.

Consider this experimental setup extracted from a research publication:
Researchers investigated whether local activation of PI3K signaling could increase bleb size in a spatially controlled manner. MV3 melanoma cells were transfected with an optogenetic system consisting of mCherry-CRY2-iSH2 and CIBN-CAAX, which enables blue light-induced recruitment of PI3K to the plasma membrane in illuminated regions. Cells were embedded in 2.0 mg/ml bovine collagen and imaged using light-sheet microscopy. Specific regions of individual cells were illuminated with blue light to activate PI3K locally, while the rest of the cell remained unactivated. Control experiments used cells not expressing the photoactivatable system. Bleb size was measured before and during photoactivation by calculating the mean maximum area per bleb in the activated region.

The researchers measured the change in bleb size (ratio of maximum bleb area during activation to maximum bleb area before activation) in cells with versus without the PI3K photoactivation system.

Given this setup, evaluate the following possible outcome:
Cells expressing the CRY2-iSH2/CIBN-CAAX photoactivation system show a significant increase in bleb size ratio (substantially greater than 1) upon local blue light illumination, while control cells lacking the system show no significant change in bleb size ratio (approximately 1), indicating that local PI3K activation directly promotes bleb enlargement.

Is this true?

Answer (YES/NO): YES